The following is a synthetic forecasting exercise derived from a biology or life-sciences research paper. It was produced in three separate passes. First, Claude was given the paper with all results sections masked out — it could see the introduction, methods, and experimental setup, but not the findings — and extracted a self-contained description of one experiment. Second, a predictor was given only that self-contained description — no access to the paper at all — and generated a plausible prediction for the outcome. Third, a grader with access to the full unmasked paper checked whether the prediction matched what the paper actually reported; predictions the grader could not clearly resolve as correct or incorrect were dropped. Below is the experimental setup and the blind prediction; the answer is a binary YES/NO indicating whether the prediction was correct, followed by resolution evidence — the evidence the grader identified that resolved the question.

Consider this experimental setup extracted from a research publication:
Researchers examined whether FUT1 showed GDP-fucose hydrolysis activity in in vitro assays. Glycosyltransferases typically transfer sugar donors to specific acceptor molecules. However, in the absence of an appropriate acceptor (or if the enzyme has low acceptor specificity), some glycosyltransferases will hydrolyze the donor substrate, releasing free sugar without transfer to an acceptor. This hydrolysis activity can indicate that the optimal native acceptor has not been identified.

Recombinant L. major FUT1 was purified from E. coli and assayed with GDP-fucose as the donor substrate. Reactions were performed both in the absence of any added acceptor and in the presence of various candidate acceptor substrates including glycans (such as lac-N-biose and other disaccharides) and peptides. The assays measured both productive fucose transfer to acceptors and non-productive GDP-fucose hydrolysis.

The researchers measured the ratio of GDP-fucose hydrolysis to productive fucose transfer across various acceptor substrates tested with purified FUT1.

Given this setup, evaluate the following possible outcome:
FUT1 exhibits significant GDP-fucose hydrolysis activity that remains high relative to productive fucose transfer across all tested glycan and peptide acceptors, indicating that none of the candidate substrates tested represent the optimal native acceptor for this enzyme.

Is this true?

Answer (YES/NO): YES